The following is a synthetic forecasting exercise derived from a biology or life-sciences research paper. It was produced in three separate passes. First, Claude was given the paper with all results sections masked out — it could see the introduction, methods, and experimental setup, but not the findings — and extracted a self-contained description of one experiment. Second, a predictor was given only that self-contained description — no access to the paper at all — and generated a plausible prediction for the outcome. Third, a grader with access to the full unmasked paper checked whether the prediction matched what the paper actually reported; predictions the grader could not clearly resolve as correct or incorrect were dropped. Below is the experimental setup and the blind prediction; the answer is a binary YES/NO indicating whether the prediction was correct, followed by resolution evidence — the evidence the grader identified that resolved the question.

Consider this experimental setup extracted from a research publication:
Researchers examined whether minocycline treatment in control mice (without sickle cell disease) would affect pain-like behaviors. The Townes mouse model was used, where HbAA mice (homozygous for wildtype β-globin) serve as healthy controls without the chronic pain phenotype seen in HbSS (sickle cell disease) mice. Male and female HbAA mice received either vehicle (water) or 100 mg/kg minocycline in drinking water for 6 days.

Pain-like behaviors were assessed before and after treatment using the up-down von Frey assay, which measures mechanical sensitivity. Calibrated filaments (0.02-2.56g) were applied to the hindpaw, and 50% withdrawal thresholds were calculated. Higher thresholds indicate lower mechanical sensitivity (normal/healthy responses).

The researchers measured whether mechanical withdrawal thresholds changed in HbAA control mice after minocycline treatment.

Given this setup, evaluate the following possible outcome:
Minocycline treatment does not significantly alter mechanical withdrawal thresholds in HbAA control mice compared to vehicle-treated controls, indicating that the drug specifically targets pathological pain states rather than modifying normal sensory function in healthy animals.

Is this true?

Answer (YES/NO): YES